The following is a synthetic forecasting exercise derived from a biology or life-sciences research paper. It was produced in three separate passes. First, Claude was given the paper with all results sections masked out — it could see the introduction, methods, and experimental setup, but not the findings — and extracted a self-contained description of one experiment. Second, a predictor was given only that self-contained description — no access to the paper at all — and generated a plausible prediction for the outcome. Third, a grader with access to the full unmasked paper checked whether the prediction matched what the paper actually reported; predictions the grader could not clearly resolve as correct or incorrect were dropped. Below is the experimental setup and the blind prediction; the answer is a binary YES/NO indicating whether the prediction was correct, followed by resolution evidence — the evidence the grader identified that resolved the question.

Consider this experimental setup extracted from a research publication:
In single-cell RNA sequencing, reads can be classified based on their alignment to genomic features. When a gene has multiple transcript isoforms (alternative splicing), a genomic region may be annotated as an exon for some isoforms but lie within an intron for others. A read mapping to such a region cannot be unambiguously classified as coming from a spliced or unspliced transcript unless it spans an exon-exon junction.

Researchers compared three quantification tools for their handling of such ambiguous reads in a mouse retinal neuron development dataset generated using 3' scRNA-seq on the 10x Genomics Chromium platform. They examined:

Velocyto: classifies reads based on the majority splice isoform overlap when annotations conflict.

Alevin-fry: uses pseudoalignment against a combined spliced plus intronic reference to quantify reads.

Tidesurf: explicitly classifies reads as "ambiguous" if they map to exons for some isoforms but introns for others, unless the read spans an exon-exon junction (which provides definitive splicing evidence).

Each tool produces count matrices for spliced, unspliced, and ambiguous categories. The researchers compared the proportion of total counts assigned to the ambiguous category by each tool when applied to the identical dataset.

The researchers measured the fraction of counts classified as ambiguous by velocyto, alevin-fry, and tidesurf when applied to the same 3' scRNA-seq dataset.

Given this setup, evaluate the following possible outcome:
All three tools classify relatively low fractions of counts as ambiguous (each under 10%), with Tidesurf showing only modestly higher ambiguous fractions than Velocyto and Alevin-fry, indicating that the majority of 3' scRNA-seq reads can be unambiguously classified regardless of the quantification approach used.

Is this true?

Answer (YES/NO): NO